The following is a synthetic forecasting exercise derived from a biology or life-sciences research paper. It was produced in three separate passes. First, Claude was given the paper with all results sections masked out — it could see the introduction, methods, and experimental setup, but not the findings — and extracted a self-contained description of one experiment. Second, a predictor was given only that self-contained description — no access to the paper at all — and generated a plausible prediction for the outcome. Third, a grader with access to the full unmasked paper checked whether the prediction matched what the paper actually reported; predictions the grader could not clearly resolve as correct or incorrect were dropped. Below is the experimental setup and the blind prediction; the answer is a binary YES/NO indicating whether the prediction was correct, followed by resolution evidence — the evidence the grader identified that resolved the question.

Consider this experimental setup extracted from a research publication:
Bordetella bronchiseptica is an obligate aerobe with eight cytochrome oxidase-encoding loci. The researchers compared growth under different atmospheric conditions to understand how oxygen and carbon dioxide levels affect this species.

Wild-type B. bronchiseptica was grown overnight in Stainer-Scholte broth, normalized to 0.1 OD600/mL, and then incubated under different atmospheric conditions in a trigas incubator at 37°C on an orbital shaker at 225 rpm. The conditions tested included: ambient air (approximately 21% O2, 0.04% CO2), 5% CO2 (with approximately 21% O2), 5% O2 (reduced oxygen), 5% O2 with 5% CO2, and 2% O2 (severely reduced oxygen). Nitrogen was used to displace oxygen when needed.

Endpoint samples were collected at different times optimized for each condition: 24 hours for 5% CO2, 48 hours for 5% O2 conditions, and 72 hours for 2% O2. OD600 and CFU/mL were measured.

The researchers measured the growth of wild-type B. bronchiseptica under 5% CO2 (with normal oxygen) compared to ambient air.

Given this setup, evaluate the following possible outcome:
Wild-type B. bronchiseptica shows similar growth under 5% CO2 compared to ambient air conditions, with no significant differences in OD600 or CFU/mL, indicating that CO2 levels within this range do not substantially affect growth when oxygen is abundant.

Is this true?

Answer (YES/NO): YES